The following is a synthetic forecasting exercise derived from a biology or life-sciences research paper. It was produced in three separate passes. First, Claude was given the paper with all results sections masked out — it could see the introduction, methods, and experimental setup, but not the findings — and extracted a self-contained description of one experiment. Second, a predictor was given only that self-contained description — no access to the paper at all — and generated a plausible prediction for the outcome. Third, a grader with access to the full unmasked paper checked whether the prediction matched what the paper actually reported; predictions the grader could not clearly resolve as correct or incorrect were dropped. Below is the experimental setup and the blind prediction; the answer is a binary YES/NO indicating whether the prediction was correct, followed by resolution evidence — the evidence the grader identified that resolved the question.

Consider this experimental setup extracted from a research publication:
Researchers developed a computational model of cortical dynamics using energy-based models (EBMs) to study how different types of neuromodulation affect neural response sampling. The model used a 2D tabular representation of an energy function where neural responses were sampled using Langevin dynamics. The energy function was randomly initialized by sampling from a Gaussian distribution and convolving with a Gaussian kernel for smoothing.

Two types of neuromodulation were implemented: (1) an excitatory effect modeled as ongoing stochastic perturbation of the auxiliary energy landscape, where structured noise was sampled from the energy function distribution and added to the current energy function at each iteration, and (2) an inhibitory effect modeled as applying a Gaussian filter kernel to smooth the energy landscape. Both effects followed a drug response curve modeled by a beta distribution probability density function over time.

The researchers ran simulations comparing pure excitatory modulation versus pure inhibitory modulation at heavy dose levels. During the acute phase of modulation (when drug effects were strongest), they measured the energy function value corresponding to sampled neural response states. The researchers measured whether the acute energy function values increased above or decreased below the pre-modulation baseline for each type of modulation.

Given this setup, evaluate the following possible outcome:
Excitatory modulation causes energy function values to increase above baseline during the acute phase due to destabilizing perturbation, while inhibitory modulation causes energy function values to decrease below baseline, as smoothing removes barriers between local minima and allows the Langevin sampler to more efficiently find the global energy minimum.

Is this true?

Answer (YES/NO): NO